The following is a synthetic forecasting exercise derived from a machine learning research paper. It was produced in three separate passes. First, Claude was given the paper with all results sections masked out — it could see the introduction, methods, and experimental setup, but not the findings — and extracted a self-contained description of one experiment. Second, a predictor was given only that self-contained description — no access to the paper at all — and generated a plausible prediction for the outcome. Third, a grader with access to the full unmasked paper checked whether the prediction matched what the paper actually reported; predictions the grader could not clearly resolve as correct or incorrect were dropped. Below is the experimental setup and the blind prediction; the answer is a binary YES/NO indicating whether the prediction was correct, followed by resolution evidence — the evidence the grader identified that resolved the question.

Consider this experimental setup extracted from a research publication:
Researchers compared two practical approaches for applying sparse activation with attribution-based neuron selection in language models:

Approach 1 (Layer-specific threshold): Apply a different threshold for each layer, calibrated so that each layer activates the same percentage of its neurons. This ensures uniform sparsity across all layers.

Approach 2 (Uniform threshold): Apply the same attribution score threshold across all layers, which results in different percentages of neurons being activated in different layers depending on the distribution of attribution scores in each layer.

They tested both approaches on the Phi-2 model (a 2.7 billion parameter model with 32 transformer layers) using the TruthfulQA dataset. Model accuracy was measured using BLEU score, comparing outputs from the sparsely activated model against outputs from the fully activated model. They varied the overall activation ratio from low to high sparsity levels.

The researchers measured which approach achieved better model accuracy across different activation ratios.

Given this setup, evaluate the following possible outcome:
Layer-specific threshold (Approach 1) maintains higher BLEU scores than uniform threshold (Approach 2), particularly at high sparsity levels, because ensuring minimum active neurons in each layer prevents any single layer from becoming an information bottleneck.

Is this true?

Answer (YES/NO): NO